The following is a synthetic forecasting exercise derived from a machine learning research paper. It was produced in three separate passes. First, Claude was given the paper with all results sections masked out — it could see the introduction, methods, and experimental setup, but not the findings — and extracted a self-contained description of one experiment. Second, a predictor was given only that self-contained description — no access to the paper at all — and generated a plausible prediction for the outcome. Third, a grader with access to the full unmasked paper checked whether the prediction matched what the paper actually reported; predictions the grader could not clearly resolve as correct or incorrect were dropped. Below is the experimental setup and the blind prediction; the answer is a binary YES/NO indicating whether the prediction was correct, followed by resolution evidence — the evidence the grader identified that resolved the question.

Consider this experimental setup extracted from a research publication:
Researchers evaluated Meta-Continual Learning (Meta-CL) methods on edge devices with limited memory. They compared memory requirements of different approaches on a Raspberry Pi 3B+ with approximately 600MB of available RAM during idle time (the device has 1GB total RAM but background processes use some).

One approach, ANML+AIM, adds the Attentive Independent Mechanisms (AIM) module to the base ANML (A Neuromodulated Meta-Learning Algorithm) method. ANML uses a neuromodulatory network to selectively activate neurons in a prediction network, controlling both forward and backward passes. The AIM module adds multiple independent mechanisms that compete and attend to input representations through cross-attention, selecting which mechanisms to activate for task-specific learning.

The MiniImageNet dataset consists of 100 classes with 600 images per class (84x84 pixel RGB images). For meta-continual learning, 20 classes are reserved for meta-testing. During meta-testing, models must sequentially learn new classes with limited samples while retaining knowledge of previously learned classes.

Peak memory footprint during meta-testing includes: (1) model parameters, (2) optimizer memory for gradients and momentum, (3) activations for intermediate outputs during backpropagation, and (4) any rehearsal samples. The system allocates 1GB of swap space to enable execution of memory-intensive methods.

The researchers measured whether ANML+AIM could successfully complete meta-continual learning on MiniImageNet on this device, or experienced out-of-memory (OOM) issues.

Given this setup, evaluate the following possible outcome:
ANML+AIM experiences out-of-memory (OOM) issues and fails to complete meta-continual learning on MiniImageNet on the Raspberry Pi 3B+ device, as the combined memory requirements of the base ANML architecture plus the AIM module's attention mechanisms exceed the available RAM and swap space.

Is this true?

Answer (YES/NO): YES